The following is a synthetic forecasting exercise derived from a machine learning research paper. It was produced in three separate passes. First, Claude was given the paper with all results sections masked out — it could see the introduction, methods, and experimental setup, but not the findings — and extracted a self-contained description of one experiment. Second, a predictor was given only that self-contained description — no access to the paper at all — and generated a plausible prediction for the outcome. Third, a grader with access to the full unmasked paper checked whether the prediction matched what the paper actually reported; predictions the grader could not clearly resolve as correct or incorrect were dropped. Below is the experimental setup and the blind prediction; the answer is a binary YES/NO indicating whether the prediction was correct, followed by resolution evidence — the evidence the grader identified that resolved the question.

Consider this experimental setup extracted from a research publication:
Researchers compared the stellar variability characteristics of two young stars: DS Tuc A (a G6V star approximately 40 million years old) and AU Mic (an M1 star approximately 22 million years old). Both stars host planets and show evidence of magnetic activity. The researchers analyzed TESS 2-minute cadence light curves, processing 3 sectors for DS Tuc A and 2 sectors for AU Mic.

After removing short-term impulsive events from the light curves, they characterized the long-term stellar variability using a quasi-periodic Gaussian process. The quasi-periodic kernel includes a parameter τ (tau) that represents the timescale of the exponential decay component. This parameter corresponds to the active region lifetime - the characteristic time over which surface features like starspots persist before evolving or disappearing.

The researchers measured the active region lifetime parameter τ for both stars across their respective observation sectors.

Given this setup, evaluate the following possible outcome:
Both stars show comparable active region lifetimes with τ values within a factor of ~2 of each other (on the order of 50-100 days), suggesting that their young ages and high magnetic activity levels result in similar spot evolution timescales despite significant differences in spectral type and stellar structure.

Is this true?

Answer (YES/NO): NO